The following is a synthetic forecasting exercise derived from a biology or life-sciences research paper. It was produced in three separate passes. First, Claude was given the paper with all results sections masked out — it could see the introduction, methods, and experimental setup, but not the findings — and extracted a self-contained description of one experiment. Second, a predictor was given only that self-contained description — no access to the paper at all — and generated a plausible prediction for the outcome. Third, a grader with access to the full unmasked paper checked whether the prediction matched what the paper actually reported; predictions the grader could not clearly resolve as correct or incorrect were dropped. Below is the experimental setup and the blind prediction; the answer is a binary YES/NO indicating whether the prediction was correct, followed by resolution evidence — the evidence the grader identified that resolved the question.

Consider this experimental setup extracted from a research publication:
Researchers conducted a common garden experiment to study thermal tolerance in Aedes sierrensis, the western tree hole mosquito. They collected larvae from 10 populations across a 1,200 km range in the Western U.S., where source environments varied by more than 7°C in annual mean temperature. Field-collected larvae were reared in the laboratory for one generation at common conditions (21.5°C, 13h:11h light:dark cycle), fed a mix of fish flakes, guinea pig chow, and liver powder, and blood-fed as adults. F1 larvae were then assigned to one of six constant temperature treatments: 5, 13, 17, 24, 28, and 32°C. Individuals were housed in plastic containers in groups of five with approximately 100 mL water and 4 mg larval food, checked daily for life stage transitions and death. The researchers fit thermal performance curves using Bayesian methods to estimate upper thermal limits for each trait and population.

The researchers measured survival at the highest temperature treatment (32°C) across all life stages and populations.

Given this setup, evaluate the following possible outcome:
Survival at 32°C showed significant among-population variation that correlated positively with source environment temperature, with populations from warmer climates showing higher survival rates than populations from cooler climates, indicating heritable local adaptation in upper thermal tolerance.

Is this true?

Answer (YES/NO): NO